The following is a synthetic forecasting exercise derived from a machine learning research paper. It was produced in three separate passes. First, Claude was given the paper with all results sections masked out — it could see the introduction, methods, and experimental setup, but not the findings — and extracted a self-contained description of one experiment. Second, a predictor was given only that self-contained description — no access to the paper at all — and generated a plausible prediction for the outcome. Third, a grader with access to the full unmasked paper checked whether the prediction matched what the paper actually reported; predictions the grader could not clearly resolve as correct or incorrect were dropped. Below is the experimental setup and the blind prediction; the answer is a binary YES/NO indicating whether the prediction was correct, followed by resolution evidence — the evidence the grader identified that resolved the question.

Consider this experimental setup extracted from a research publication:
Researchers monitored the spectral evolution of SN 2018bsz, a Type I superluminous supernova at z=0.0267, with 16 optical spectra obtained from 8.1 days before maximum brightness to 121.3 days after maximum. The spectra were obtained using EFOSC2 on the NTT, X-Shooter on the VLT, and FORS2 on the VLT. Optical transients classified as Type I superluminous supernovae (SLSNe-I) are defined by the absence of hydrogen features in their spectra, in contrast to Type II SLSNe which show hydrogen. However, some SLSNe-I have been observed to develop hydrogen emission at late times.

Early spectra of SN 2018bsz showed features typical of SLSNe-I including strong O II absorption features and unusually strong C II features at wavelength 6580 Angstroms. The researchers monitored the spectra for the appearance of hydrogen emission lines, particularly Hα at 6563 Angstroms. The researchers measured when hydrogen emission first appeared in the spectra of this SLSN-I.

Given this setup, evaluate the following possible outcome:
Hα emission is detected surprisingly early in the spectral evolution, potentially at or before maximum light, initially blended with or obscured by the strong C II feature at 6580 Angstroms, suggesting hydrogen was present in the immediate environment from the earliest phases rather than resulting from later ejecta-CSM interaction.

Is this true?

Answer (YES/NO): YES